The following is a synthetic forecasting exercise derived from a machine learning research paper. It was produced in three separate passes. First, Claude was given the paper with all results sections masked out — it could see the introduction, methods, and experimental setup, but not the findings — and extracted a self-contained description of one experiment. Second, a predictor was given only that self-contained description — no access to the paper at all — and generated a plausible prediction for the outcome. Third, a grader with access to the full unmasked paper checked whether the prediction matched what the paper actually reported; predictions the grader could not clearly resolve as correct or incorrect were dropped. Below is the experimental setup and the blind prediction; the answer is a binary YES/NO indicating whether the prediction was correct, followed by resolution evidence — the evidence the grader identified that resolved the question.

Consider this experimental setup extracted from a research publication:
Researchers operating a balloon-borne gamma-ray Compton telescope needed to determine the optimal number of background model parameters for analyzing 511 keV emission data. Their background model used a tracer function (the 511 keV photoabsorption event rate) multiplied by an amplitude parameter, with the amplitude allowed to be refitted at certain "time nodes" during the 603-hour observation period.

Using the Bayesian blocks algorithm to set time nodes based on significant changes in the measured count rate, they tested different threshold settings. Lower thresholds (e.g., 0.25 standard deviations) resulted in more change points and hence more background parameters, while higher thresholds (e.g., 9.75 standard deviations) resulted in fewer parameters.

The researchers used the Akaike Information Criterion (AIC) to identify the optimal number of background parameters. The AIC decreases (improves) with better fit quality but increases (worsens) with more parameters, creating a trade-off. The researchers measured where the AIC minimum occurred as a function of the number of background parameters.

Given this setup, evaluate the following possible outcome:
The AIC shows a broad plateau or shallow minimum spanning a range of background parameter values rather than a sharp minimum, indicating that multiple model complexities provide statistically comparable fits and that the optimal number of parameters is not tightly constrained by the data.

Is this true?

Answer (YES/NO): NO